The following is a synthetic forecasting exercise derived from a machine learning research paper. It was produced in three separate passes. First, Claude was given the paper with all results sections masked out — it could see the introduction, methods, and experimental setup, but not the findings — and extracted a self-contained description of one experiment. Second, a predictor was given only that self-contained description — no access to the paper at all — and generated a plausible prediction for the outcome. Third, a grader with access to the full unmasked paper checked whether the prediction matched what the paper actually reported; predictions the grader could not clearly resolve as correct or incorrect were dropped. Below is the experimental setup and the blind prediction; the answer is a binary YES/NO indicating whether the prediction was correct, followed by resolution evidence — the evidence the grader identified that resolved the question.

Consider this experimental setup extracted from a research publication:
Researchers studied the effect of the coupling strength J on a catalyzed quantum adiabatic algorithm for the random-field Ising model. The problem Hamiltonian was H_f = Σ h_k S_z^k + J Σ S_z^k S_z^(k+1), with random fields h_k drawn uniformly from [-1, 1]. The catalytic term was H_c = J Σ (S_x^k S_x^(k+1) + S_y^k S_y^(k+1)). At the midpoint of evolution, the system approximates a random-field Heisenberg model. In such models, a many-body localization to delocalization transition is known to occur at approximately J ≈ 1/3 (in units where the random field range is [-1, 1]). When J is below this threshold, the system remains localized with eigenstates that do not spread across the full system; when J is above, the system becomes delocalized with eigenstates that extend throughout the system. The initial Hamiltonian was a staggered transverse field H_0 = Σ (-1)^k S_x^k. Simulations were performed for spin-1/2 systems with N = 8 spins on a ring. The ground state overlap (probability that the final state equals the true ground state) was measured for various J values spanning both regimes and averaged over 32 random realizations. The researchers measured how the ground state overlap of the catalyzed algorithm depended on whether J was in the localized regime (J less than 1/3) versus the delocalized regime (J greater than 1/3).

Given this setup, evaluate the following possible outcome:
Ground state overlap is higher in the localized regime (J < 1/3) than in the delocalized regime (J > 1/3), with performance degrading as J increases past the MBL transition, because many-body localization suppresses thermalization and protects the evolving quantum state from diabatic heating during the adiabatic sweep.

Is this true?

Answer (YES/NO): NO